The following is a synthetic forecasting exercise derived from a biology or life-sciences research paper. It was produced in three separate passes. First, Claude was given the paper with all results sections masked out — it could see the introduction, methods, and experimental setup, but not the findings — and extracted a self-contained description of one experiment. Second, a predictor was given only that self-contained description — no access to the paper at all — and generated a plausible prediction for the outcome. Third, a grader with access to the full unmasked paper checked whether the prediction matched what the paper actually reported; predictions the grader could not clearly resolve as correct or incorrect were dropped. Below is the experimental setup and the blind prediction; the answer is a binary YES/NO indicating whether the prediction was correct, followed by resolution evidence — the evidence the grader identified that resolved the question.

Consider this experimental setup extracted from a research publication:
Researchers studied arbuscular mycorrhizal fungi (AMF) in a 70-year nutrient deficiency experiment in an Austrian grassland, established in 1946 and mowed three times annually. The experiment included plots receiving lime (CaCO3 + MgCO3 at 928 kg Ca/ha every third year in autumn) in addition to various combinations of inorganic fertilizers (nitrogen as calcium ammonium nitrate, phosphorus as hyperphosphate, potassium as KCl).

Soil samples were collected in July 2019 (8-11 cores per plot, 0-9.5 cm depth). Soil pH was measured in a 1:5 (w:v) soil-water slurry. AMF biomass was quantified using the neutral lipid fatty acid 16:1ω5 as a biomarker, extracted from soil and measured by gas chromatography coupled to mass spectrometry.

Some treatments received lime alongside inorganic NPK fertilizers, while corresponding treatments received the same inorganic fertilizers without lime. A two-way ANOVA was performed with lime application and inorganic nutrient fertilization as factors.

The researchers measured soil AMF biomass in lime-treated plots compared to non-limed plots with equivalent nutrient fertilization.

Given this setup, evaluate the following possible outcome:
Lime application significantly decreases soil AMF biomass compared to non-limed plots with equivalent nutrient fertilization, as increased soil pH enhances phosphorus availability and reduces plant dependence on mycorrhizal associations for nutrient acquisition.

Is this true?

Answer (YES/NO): NO